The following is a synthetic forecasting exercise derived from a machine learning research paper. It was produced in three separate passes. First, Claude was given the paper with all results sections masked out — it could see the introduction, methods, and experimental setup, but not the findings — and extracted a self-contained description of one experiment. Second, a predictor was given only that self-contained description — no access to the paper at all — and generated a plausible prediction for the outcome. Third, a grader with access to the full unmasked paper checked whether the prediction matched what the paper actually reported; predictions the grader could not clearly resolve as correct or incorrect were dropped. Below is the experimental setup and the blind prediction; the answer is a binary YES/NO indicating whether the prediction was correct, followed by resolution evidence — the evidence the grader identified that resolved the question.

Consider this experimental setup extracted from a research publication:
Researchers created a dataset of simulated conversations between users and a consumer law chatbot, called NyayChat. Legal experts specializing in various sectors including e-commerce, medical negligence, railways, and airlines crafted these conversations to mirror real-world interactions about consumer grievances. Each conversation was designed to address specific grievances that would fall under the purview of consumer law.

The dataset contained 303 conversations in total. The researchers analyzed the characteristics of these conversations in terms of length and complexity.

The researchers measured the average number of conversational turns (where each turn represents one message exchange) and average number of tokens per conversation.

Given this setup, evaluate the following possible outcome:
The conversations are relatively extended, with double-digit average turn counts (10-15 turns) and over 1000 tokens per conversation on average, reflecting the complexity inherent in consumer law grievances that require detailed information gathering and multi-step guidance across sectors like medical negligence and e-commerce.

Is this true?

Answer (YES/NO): NO